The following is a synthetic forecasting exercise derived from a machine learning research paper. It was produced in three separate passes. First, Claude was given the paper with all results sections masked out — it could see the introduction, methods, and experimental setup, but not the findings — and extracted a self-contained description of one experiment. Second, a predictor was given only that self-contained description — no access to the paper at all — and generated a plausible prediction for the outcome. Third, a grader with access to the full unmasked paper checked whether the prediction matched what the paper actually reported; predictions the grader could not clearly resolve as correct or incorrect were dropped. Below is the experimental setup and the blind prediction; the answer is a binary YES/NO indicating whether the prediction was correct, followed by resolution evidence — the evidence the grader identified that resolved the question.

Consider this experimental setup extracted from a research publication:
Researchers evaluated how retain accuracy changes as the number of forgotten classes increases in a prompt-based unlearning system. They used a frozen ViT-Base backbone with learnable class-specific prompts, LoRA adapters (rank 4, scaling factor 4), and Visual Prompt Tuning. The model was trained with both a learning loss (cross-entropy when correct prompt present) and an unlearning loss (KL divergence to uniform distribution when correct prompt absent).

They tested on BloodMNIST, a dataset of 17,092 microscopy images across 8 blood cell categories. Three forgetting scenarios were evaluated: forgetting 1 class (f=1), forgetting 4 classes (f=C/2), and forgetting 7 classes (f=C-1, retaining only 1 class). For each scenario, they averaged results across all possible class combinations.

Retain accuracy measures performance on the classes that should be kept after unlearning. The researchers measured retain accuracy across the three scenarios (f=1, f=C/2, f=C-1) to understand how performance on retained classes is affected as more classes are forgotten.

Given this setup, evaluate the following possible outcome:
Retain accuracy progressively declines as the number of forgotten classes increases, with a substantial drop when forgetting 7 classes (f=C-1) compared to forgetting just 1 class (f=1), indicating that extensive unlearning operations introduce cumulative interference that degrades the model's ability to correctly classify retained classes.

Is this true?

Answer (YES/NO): NO